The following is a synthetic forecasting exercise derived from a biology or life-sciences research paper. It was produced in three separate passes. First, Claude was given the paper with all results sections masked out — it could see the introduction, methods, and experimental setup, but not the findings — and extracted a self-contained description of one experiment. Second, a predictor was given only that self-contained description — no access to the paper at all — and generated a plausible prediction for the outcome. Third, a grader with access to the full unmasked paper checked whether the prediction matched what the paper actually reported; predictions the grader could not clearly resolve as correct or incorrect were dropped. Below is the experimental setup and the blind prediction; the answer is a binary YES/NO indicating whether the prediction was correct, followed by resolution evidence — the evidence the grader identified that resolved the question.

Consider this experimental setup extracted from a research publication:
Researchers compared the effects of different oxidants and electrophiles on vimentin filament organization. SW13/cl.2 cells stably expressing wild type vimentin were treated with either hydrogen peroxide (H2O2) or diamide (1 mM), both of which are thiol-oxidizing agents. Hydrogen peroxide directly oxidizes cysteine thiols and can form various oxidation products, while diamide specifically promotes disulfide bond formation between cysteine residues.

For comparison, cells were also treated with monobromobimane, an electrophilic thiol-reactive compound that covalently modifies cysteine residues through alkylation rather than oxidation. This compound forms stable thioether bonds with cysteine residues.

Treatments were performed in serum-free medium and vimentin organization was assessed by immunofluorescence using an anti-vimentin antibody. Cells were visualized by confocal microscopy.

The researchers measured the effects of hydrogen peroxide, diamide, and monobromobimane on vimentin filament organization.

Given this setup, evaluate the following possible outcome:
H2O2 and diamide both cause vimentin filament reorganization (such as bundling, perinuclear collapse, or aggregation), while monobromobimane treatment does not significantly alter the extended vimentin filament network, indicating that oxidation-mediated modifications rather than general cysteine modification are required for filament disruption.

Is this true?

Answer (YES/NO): NO